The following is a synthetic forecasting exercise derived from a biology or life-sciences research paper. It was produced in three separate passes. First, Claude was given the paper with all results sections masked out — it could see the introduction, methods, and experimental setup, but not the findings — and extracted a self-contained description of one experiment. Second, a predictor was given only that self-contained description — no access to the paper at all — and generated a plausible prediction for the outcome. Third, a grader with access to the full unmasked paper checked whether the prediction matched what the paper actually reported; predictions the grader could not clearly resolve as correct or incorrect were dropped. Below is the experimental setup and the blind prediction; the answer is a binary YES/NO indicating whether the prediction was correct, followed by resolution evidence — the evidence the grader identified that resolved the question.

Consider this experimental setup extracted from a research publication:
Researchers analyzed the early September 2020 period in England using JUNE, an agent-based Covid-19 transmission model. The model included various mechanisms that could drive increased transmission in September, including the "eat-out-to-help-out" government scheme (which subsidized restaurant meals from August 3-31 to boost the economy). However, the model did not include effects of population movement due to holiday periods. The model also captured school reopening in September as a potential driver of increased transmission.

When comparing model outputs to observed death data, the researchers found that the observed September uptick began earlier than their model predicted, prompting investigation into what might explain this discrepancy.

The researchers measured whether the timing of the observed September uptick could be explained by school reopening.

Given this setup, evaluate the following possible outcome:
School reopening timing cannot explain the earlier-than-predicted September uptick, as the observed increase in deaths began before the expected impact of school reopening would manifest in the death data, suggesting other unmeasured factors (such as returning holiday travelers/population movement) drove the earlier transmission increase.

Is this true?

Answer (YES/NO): YES